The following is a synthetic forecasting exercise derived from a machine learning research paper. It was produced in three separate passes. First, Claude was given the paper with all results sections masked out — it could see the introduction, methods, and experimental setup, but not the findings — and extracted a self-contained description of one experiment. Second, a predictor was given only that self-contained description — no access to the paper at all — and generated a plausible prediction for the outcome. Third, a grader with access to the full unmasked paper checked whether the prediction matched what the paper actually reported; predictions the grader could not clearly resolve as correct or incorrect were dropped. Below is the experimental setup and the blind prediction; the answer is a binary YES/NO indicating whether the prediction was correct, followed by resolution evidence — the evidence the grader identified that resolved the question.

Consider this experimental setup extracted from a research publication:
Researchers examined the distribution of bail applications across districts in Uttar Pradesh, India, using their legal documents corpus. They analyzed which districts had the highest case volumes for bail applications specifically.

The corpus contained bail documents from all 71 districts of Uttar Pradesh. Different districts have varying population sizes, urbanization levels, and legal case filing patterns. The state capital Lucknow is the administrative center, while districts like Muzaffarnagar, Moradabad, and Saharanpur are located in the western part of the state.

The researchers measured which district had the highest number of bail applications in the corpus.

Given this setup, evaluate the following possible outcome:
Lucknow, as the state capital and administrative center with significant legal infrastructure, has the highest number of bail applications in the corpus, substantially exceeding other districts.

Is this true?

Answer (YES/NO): NO